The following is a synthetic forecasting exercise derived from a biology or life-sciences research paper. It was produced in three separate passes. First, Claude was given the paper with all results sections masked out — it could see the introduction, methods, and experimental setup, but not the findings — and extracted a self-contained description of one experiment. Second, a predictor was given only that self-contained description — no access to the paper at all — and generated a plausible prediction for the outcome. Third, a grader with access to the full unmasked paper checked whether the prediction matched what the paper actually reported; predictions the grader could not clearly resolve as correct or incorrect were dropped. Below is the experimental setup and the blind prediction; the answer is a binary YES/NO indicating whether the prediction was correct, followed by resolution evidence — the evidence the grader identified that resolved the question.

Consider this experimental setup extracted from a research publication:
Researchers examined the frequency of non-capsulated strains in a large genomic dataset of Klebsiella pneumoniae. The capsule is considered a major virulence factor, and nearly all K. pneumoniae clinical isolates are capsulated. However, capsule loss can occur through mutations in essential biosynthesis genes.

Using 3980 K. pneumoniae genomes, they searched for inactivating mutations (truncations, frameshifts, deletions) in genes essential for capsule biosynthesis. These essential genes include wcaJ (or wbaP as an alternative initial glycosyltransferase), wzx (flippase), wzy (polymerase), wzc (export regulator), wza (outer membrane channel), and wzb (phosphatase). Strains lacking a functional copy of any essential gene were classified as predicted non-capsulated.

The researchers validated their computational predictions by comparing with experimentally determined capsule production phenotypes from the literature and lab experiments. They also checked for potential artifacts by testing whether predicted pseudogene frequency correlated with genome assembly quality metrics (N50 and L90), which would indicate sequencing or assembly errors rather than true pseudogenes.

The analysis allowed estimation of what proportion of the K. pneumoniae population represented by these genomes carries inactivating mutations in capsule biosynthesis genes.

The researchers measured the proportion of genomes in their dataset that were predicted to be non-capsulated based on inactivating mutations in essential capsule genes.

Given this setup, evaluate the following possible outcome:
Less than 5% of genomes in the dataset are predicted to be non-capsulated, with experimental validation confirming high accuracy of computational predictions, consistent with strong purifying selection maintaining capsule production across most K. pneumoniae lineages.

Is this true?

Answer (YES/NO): YES